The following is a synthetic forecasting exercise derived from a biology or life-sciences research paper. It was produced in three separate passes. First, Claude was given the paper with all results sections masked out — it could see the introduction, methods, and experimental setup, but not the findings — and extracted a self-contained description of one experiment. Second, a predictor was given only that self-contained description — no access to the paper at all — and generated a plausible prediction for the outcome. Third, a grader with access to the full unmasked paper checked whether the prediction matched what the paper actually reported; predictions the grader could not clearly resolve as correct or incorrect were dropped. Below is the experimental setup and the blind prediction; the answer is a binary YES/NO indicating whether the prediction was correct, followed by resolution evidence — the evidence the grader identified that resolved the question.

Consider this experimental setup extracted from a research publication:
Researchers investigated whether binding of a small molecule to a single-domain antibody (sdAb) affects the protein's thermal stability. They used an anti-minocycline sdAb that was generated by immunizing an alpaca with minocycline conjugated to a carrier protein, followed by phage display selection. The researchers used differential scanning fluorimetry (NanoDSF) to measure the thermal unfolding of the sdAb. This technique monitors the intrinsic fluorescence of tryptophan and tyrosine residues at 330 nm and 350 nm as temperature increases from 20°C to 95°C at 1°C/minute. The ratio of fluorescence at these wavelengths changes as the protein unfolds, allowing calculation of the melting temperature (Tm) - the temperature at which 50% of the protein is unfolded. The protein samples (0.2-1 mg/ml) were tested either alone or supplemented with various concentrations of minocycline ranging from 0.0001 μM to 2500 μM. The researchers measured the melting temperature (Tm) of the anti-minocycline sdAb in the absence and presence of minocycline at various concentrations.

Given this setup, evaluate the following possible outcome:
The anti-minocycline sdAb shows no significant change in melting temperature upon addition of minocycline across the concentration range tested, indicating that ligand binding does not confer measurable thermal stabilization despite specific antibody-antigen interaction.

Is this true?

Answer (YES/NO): NO